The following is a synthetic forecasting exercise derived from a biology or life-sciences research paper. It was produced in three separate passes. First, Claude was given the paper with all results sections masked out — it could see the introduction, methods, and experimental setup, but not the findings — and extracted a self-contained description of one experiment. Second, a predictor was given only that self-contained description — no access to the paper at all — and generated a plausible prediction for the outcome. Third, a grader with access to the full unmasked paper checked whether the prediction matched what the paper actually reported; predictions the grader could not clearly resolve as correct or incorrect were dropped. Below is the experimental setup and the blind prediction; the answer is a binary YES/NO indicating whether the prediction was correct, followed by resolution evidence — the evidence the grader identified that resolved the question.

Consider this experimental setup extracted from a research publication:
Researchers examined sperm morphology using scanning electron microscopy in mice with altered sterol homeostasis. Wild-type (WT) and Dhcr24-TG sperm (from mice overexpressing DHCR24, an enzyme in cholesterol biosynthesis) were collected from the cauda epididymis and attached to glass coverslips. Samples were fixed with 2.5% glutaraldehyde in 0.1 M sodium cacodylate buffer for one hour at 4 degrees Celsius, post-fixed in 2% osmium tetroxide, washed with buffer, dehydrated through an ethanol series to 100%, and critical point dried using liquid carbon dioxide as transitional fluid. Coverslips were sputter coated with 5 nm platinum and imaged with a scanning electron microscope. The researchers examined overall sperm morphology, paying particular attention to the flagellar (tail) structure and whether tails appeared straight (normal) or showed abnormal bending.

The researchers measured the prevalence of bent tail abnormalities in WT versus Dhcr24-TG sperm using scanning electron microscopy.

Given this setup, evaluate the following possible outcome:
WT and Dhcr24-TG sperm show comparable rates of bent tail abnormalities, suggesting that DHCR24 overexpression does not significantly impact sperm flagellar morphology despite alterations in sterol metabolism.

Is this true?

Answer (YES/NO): NO